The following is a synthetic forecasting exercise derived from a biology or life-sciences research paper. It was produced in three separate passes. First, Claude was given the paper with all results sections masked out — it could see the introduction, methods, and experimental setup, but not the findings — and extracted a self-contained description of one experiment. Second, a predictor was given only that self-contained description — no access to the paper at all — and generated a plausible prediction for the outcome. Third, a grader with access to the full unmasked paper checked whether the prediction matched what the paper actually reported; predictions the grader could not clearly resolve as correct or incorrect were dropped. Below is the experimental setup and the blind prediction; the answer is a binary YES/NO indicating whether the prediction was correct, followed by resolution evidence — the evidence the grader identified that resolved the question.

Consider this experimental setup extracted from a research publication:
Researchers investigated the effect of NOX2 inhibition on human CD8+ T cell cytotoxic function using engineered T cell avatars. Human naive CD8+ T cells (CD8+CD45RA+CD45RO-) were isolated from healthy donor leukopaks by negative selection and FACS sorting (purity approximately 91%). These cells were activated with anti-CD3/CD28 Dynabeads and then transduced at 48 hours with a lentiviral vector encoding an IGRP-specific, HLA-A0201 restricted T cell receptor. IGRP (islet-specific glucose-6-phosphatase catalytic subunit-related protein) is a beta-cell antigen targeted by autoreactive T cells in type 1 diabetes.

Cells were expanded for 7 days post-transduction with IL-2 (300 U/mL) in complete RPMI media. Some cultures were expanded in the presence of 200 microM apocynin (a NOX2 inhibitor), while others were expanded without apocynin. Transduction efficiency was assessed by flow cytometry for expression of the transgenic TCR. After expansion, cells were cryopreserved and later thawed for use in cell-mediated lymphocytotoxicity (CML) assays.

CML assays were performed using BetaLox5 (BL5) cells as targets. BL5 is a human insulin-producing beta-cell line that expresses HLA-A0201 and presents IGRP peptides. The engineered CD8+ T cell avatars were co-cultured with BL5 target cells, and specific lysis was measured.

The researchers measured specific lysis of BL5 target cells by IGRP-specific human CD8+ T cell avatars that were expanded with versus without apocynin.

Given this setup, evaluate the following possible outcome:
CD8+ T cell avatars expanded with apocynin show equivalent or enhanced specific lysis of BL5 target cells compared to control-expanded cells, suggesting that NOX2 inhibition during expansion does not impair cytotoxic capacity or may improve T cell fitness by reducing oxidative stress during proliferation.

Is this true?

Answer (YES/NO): NO